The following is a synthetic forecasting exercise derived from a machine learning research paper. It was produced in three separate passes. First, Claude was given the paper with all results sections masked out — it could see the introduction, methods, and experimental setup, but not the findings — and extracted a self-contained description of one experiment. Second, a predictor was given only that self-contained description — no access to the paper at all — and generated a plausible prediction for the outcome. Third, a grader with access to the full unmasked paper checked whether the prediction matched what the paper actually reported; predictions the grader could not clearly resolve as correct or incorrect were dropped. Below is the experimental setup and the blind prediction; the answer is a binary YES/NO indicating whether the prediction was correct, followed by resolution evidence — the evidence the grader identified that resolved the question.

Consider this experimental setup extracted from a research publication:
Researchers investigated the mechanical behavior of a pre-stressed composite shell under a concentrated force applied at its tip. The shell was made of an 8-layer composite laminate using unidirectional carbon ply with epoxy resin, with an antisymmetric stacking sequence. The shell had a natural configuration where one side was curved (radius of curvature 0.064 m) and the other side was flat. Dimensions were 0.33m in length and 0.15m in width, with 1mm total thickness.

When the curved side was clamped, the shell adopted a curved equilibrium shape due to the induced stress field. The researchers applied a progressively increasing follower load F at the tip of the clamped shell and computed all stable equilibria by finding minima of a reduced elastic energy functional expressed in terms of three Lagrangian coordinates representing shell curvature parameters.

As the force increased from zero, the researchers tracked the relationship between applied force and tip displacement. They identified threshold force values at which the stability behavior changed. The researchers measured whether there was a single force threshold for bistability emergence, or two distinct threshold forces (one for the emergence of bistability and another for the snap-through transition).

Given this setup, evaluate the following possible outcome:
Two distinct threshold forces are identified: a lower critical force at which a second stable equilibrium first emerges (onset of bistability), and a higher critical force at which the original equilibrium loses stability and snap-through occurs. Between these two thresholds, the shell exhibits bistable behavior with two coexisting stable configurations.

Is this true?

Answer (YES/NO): YES